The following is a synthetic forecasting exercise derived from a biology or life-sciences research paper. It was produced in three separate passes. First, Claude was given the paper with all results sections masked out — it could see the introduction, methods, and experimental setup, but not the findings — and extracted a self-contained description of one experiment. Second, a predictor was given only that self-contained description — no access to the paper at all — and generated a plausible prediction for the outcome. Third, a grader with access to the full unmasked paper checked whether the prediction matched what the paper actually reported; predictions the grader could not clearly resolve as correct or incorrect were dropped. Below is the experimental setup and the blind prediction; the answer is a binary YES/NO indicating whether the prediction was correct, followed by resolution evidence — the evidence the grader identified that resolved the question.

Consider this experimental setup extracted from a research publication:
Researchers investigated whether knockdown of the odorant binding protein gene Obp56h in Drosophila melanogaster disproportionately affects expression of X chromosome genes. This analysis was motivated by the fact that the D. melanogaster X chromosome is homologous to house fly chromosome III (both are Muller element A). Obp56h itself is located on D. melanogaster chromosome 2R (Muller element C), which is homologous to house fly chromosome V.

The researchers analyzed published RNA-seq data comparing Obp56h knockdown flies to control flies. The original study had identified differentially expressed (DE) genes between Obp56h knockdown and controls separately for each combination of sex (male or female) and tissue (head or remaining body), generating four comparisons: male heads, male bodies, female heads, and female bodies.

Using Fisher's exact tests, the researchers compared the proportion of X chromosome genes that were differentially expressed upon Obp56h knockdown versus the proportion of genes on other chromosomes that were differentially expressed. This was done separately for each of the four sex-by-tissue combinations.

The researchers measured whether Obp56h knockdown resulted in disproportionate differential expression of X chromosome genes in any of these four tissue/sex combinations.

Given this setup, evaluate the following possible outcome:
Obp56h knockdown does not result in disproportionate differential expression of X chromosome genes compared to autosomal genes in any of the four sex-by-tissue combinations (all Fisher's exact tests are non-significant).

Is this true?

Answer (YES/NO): NO